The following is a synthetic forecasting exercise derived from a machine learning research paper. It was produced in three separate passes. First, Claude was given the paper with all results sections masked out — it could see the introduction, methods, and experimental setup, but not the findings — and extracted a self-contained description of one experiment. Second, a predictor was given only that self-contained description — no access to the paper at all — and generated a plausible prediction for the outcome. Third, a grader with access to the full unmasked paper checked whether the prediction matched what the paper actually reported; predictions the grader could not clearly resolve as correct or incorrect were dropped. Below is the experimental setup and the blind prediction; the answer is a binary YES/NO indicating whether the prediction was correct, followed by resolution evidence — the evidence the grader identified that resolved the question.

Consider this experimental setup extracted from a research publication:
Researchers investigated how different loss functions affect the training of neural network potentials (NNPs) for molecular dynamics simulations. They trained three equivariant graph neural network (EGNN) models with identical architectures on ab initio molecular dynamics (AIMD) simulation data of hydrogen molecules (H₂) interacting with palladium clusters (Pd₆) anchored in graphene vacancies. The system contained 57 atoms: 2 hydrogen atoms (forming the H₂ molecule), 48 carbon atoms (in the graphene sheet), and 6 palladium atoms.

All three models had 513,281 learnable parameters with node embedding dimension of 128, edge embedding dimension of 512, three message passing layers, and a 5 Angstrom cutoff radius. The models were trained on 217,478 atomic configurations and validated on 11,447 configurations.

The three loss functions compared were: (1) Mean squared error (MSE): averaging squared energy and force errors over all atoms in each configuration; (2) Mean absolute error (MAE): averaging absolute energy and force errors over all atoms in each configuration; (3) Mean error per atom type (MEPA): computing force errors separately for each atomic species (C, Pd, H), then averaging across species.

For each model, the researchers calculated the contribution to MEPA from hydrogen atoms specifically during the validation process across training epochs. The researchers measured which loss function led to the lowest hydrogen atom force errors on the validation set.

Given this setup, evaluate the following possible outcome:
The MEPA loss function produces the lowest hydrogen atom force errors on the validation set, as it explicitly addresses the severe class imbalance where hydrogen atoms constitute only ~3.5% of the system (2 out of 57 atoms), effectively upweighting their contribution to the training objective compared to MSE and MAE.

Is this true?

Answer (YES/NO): YES